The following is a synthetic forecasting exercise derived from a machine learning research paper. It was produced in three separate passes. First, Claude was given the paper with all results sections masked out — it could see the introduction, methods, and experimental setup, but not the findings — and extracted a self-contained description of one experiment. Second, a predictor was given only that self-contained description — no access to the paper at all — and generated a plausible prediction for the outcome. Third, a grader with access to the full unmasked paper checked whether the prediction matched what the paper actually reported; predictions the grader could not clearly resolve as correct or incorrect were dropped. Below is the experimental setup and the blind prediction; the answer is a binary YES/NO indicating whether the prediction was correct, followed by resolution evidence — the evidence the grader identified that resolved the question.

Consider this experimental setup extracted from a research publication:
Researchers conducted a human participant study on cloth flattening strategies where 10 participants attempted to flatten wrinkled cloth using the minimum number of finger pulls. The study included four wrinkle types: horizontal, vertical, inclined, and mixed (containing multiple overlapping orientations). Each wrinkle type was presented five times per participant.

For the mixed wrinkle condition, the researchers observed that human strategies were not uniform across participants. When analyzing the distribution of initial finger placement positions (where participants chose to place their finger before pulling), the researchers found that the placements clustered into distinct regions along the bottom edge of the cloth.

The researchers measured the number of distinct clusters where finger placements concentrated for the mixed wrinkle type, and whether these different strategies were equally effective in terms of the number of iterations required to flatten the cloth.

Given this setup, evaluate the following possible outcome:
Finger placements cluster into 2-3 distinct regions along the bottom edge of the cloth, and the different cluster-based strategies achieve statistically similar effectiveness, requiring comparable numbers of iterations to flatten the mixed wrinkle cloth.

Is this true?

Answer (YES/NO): YES